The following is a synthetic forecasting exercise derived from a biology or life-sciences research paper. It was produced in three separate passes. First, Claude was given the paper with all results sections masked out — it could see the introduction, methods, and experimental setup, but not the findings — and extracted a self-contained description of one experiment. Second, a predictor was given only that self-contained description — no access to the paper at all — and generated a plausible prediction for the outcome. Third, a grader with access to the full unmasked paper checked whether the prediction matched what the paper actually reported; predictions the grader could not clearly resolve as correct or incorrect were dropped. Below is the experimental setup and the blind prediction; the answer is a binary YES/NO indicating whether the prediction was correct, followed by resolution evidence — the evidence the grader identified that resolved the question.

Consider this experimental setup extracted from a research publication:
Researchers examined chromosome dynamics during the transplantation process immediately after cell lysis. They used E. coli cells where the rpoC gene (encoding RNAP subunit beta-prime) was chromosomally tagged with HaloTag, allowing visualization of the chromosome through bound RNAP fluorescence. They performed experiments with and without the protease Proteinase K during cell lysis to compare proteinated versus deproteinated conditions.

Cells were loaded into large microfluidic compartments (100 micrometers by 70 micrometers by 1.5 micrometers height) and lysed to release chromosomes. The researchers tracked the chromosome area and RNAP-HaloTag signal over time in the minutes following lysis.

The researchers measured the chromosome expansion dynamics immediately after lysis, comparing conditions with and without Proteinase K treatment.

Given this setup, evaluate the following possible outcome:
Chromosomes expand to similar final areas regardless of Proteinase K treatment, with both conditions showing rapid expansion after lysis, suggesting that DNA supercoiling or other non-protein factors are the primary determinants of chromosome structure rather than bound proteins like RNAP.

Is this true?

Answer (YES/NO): NO